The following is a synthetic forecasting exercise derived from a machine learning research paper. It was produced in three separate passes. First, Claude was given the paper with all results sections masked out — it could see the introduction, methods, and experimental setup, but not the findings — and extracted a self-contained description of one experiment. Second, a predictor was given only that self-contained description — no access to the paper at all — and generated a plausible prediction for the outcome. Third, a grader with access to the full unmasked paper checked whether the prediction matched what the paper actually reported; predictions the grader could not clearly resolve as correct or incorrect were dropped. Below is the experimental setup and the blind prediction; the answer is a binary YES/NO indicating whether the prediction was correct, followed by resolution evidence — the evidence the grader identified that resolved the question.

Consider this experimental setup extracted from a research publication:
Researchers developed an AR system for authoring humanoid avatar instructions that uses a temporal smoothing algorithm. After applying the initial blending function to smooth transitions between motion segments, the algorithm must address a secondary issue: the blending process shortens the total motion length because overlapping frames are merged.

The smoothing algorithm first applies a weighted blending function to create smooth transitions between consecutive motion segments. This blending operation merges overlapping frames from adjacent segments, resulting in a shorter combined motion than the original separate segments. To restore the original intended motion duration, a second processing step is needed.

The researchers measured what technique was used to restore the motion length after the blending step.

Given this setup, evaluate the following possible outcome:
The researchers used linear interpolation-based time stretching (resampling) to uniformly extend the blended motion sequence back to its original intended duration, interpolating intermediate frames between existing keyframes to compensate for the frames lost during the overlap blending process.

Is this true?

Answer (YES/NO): YES